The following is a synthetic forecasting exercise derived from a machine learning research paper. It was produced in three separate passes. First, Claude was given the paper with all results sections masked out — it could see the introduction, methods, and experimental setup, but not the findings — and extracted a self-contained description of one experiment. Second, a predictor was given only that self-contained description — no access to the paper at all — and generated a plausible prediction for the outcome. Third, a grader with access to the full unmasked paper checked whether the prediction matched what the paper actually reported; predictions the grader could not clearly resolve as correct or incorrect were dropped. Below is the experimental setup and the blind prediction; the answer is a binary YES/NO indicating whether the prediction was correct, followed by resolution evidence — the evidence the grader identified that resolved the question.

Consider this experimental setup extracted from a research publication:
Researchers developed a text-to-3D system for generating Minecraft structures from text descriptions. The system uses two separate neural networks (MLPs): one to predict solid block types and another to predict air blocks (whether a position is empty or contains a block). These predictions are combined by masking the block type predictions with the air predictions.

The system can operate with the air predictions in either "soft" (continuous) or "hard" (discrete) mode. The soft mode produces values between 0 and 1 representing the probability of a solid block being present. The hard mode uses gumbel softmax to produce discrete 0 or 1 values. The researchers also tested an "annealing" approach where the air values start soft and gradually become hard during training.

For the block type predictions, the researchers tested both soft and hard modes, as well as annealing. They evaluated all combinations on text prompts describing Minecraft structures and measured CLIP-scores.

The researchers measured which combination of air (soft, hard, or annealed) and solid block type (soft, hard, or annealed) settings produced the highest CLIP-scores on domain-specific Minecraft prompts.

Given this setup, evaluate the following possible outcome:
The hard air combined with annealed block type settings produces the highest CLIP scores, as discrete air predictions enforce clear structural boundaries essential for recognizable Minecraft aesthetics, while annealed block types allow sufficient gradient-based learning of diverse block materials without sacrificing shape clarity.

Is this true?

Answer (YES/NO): NO